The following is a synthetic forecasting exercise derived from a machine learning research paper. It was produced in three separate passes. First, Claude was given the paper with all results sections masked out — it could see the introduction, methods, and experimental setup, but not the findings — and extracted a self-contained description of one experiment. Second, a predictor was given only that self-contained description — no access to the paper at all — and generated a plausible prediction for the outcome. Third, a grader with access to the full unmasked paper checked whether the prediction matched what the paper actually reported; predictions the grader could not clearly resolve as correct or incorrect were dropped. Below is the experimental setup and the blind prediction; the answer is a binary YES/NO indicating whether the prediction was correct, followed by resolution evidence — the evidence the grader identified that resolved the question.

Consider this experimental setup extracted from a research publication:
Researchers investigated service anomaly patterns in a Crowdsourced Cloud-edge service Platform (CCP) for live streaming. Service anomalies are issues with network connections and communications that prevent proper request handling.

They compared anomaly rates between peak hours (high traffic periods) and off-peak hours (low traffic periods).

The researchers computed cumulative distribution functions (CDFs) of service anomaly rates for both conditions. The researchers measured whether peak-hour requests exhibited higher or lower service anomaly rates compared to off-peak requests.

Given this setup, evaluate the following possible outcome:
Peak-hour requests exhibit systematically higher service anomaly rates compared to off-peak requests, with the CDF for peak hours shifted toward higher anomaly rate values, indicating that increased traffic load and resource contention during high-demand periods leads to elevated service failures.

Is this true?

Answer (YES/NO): YES